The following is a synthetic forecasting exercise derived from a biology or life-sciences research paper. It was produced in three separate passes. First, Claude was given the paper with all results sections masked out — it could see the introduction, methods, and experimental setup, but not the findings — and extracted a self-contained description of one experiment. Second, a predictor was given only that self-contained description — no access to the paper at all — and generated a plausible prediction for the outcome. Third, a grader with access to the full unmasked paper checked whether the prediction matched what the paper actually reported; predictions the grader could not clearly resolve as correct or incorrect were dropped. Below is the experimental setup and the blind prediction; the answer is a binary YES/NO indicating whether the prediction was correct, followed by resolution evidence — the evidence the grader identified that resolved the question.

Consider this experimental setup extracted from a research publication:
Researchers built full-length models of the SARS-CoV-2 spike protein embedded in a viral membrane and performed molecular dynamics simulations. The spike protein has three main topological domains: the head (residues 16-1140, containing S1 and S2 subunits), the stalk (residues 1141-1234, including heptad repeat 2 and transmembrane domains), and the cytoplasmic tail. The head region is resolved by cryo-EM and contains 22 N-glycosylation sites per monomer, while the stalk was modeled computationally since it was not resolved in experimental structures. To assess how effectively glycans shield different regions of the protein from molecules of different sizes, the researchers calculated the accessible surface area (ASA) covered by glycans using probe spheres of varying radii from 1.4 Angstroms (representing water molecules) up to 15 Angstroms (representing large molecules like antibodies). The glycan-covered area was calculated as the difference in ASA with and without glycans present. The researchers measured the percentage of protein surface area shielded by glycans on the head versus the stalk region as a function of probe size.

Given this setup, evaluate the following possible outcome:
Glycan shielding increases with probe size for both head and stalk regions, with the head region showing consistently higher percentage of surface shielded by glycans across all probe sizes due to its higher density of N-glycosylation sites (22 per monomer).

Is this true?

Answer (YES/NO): NO